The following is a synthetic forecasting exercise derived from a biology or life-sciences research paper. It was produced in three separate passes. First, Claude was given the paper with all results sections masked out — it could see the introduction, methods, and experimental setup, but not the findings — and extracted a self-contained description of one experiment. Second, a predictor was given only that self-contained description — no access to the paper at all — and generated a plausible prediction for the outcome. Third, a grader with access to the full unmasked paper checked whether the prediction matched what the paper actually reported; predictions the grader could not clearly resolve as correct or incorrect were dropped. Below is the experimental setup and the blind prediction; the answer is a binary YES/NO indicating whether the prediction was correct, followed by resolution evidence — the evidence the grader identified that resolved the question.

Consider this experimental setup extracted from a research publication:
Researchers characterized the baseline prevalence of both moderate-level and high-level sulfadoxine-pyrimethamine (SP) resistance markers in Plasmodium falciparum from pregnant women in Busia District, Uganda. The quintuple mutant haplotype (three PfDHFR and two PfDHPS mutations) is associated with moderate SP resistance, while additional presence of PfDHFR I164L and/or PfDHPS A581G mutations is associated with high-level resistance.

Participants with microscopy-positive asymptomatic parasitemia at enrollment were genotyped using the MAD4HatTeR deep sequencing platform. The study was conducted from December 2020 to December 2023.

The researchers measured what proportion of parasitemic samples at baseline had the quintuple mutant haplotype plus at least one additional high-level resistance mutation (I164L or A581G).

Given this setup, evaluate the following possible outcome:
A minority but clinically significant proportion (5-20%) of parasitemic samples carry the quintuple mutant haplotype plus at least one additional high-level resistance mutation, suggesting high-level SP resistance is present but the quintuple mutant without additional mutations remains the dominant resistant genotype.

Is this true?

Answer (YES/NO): NO